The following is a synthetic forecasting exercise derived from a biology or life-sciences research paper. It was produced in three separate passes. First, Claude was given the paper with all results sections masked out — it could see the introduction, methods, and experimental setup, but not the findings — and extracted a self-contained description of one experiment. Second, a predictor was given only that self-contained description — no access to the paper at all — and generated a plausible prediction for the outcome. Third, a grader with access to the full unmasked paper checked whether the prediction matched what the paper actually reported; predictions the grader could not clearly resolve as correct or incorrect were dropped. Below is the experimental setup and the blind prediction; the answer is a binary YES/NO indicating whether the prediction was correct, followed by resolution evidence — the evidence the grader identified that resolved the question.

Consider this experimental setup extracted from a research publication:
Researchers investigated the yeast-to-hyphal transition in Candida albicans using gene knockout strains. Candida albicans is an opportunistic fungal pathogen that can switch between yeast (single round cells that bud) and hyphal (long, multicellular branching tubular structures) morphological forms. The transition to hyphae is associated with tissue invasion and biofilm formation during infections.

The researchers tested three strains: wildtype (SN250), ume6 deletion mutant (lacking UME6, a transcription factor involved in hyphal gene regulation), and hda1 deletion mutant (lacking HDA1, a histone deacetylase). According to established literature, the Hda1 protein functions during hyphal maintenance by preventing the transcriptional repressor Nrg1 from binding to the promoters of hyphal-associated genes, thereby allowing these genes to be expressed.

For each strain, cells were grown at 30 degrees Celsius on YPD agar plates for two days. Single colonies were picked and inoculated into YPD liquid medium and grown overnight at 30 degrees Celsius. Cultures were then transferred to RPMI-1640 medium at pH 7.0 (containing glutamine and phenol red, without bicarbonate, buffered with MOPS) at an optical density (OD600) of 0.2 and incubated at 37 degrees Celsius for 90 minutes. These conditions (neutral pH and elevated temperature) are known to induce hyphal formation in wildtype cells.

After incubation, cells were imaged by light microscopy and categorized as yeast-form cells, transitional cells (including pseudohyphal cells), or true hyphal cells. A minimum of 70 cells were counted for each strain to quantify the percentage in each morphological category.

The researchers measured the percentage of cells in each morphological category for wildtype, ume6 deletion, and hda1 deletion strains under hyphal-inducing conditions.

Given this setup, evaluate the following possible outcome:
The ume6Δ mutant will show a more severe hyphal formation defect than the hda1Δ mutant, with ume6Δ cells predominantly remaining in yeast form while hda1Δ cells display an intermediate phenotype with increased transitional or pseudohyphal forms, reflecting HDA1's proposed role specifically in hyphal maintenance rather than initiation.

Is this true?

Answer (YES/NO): NO